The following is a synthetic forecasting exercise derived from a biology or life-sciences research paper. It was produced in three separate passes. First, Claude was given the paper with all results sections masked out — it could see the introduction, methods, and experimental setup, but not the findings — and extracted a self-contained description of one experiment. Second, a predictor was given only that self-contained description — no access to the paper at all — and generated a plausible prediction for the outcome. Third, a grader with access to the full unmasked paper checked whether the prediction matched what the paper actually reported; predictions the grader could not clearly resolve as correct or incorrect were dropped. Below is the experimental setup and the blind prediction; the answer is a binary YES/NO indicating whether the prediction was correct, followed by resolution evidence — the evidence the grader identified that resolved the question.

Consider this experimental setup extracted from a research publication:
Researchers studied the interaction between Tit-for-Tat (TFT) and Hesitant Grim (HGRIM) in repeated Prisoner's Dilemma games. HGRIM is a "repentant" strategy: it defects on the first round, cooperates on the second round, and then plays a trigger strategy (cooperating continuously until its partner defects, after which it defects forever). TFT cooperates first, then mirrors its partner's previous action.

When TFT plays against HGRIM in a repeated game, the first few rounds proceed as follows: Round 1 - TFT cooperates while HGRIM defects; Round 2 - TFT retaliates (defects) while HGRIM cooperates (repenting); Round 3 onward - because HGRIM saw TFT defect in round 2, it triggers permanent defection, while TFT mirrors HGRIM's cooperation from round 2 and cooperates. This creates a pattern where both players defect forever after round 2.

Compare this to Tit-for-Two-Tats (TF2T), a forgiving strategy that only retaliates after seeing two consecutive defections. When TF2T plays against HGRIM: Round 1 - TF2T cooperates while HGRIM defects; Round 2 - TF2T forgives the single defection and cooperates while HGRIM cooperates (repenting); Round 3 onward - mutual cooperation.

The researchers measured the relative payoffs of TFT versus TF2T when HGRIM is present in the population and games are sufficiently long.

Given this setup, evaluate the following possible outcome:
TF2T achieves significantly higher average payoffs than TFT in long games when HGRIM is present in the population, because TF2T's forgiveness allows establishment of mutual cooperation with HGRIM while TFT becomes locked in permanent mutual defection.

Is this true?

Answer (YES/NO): YES